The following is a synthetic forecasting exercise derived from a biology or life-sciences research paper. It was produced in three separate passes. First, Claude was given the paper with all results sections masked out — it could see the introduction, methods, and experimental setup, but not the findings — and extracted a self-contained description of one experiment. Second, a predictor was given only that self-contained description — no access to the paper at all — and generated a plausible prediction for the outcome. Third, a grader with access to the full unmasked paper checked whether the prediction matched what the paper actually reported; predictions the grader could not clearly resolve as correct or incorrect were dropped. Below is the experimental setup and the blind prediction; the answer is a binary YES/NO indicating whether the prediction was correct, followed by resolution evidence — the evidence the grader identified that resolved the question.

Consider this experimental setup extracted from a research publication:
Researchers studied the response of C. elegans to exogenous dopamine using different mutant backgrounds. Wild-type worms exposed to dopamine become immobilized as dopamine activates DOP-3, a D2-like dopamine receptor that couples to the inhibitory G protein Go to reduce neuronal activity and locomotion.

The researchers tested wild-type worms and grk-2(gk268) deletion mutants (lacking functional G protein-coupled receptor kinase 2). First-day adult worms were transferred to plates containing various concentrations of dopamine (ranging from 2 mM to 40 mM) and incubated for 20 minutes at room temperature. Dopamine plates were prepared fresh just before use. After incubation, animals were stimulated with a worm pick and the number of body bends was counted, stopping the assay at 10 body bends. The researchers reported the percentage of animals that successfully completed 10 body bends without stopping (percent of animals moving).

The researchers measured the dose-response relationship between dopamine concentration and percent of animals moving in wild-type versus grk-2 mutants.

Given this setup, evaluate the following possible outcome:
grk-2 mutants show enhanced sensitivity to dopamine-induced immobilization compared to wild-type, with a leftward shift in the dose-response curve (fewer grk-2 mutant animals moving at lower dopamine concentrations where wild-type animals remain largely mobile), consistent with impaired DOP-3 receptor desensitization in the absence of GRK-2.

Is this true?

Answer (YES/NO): YES